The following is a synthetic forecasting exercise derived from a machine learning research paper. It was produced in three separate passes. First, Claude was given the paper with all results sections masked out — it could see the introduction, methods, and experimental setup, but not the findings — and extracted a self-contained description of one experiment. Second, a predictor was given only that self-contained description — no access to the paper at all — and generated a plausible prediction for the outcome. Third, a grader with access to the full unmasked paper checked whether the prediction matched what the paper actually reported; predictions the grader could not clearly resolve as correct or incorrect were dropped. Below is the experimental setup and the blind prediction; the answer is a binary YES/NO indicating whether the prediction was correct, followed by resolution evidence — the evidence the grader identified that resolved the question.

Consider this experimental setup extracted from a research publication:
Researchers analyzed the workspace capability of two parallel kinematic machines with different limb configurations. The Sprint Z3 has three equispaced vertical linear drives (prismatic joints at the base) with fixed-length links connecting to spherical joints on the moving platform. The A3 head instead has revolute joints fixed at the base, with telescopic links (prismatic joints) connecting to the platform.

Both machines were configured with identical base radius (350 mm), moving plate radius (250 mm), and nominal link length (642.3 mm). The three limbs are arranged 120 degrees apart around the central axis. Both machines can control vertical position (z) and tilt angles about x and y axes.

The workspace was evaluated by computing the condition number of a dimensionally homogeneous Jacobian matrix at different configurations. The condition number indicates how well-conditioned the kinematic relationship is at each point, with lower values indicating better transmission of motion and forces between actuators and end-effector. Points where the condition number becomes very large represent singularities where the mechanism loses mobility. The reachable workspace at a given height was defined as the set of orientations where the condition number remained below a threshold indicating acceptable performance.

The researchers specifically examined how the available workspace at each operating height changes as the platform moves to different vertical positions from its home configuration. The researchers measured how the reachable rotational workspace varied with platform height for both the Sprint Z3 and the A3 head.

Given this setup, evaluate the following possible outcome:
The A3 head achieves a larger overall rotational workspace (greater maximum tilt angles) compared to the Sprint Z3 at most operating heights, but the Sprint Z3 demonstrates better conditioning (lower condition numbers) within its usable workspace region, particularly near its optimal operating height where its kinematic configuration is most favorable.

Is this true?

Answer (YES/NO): NO